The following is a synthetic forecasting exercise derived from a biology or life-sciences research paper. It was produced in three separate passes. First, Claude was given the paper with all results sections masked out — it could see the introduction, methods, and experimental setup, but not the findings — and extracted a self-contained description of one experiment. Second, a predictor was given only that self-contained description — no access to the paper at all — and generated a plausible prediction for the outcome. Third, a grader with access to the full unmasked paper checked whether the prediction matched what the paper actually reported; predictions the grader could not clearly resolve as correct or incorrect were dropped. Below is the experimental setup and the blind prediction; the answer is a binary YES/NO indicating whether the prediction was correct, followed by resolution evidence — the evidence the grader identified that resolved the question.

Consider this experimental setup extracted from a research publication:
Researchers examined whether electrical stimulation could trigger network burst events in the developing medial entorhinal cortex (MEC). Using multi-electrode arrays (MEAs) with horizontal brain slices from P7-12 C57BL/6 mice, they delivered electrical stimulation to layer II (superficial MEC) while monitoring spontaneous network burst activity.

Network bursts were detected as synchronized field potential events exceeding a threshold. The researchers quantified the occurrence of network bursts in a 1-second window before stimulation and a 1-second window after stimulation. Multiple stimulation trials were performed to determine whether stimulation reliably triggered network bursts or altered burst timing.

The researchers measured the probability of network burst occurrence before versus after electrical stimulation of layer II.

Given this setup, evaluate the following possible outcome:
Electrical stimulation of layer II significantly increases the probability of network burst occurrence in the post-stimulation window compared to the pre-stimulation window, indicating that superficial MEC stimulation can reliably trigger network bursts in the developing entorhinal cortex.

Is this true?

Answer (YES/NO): YES